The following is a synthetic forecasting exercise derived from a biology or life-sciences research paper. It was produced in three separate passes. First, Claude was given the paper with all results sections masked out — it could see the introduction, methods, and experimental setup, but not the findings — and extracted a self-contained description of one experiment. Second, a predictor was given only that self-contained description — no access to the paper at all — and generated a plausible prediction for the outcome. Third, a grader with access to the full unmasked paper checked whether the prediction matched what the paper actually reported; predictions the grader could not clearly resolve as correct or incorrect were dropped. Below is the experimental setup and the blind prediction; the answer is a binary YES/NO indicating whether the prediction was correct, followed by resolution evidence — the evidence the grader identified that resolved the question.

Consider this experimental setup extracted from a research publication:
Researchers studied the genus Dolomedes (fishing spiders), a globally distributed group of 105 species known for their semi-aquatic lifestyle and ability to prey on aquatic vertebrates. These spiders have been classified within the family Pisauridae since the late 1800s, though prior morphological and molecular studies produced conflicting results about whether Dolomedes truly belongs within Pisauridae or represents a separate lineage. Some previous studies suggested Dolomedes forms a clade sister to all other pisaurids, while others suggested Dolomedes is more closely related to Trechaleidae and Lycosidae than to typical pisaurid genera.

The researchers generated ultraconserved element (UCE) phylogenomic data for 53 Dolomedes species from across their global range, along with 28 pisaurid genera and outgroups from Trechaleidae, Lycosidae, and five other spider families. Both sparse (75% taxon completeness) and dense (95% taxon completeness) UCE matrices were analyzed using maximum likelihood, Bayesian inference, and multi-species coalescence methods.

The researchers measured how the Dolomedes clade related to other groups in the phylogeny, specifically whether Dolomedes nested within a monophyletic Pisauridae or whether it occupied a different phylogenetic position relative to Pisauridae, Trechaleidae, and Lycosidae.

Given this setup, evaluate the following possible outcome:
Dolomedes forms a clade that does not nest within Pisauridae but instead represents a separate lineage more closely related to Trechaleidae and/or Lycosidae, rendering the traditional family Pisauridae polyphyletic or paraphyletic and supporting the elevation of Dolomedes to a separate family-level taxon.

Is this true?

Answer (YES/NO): YES